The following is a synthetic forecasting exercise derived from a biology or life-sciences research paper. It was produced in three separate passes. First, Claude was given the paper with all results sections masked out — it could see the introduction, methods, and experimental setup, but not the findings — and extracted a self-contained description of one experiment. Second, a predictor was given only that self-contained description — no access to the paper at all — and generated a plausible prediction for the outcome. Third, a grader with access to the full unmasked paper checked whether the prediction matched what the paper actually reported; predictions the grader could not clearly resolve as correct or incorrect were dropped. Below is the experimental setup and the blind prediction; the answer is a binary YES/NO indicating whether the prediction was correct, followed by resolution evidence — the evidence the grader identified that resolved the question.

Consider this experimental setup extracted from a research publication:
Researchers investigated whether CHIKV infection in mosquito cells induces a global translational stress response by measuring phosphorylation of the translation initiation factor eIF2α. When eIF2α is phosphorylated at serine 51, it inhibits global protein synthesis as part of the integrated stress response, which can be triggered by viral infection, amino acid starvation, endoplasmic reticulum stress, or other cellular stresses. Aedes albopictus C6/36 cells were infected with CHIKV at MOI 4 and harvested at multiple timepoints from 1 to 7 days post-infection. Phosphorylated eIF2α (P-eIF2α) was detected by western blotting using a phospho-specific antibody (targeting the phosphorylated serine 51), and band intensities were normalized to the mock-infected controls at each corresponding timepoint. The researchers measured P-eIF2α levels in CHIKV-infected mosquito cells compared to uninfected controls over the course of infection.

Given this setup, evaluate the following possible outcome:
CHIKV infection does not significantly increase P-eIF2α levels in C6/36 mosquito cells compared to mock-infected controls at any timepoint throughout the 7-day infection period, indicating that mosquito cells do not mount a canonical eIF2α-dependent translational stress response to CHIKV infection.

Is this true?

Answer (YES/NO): NO